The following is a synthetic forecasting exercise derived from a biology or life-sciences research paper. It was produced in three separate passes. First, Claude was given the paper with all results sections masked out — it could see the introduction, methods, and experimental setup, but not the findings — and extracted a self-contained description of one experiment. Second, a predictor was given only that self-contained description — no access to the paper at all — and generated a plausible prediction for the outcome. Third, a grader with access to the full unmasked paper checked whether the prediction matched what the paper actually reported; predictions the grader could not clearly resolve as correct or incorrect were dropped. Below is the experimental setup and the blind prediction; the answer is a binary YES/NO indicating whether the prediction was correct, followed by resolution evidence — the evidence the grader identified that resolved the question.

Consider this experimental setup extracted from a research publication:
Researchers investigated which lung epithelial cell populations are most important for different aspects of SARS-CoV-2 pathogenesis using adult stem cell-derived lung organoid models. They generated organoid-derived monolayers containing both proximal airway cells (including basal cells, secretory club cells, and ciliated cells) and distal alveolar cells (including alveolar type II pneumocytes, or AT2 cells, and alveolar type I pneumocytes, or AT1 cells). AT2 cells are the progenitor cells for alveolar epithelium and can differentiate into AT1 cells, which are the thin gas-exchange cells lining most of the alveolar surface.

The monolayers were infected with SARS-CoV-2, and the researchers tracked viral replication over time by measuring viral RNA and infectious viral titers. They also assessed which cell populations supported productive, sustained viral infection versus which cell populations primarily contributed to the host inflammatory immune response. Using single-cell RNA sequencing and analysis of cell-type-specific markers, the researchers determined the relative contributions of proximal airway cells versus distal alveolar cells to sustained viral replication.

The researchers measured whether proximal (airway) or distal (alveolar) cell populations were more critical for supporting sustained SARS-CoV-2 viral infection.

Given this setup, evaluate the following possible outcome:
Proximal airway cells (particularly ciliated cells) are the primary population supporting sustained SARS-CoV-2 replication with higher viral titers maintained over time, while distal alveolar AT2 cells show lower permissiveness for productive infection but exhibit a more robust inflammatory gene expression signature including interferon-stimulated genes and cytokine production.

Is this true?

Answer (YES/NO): NO